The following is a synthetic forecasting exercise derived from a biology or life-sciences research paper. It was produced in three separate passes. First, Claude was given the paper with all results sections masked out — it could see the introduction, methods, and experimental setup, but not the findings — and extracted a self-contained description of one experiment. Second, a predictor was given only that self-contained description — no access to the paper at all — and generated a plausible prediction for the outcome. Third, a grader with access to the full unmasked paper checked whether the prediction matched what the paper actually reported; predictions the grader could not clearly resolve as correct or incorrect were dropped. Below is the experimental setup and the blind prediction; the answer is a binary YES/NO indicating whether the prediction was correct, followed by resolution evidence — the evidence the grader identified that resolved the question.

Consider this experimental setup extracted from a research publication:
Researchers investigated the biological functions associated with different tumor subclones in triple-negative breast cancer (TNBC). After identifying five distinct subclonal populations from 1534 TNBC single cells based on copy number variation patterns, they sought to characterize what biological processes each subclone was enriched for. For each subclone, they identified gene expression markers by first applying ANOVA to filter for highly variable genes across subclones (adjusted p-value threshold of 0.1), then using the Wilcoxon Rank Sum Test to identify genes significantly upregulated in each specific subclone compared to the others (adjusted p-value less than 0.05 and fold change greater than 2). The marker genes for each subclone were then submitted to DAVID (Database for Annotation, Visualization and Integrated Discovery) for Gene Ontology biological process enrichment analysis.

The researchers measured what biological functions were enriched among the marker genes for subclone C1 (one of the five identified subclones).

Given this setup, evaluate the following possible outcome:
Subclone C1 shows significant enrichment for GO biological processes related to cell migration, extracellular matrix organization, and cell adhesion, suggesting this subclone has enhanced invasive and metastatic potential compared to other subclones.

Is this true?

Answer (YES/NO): NO